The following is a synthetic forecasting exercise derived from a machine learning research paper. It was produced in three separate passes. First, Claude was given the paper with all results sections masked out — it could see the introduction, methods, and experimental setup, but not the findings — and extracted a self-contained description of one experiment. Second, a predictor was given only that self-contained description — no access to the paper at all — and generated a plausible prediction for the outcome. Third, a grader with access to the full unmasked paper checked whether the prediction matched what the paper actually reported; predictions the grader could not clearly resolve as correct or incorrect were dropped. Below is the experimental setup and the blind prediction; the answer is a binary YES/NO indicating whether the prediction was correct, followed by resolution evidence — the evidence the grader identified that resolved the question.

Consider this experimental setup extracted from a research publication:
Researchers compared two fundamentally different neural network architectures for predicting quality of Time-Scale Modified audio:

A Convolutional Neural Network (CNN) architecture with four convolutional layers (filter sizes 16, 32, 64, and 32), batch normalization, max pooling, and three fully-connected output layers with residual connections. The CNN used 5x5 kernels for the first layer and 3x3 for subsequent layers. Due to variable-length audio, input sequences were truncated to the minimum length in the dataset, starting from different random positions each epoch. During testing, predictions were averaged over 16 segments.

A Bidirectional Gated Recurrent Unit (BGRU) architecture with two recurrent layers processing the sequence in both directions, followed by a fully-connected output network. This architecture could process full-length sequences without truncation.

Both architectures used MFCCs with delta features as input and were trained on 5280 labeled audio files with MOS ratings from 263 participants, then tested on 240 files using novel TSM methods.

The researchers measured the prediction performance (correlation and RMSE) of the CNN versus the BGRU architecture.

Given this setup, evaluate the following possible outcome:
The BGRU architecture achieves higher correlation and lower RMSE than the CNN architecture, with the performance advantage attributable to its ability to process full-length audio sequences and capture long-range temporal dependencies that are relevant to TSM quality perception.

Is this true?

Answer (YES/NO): NO